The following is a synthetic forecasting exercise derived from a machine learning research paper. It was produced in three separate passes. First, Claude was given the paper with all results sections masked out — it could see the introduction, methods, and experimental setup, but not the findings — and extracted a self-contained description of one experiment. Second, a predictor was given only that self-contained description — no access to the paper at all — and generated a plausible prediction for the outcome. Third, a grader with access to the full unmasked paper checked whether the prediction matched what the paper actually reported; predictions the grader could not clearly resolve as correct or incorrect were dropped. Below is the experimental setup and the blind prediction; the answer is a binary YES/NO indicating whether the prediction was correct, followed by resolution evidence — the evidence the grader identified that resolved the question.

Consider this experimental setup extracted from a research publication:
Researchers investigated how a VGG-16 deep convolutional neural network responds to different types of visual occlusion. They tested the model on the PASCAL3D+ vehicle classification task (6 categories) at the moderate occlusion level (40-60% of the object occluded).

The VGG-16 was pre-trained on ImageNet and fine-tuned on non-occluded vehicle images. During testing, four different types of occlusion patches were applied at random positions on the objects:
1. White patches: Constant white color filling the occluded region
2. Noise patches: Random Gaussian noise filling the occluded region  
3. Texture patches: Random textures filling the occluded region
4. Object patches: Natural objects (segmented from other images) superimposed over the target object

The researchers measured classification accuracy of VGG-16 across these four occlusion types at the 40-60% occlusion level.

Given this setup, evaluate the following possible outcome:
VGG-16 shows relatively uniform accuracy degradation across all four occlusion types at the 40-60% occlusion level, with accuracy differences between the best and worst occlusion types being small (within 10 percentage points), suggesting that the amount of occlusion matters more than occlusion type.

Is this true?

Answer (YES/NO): NO